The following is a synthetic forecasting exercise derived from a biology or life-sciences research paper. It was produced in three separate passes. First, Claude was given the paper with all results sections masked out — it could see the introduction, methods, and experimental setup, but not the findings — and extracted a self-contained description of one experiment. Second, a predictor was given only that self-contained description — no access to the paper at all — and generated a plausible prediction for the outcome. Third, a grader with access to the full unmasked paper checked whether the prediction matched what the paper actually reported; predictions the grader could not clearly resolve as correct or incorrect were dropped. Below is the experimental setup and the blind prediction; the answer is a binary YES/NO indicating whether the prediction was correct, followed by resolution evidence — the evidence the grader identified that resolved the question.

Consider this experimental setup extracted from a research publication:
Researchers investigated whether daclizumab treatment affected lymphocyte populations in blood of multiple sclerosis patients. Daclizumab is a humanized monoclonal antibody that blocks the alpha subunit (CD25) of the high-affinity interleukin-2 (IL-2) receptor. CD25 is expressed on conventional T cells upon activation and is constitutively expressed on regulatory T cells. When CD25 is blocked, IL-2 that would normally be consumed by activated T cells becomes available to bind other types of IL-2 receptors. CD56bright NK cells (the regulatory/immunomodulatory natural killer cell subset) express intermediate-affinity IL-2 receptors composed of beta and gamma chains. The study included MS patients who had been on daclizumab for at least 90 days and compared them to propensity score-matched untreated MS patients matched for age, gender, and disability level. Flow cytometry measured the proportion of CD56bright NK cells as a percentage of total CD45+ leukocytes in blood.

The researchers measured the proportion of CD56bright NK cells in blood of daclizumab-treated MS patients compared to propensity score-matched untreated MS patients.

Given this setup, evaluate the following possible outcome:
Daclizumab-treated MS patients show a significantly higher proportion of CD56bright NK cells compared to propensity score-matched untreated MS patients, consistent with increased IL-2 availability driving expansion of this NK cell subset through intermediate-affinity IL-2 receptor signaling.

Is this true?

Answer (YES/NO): YES